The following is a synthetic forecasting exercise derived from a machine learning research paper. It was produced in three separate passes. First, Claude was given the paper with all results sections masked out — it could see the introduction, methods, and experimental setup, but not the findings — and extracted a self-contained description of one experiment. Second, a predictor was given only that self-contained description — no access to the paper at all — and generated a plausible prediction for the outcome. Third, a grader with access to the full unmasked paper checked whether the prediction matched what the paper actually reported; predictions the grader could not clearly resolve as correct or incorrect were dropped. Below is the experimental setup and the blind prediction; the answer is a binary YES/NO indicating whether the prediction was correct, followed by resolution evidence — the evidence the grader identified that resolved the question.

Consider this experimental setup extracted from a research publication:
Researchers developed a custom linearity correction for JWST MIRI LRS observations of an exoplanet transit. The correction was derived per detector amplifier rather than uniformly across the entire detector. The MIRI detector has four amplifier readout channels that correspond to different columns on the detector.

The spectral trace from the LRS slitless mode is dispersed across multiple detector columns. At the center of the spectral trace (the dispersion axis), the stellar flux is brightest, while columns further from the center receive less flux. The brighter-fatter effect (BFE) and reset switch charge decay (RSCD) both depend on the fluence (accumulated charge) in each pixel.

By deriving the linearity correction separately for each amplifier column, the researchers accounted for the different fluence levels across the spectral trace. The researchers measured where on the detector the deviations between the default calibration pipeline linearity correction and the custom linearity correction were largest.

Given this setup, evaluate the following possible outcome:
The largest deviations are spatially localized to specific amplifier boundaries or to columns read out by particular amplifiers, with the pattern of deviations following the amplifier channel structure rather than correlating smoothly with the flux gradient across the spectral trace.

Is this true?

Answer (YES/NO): NO